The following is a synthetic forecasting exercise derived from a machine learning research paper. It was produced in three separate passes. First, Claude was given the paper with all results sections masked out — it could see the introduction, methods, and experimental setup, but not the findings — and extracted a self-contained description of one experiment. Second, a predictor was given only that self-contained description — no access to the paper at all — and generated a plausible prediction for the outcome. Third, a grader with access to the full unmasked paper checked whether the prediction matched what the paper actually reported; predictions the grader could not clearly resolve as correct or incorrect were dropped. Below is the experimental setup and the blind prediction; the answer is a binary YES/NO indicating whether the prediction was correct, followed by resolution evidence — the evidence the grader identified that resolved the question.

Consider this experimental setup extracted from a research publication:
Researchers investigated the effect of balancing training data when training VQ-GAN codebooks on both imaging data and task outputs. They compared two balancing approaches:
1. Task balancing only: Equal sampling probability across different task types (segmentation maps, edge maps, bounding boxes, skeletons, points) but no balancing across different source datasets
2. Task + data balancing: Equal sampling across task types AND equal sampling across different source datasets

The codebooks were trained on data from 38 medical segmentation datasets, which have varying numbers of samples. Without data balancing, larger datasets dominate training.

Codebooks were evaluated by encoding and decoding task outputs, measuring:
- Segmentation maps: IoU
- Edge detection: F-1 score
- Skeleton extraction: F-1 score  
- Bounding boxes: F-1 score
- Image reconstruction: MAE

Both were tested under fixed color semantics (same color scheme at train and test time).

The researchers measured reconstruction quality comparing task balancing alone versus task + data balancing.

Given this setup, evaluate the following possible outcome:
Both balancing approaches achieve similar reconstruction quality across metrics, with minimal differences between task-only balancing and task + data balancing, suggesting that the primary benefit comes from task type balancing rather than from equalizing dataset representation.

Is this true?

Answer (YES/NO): YES